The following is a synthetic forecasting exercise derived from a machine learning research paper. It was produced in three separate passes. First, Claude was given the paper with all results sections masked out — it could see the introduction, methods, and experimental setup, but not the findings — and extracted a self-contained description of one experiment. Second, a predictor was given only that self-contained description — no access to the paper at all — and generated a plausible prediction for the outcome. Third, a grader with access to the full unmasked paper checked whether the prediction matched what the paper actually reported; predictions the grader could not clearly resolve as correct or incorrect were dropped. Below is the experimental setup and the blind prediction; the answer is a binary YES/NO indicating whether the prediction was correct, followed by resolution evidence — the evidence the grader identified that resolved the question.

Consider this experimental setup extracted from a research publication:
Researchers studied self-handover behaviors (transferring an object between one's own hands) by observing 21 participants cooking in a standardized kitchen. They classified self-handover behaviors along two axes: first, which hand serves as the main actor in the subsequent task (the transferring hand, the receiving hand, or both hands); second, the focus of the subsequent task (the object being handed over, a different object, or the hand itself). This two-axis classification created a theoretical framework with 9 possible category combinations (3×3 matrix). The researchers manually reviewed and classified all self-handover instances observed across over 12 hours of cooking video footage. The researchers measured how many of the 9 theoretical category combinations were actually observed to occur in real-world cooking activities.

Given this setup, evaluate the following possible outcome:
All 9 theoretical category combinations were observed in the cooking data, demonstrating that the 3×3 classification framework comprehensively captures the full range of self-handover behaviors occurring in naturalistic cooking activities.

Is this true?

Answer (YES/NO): NO